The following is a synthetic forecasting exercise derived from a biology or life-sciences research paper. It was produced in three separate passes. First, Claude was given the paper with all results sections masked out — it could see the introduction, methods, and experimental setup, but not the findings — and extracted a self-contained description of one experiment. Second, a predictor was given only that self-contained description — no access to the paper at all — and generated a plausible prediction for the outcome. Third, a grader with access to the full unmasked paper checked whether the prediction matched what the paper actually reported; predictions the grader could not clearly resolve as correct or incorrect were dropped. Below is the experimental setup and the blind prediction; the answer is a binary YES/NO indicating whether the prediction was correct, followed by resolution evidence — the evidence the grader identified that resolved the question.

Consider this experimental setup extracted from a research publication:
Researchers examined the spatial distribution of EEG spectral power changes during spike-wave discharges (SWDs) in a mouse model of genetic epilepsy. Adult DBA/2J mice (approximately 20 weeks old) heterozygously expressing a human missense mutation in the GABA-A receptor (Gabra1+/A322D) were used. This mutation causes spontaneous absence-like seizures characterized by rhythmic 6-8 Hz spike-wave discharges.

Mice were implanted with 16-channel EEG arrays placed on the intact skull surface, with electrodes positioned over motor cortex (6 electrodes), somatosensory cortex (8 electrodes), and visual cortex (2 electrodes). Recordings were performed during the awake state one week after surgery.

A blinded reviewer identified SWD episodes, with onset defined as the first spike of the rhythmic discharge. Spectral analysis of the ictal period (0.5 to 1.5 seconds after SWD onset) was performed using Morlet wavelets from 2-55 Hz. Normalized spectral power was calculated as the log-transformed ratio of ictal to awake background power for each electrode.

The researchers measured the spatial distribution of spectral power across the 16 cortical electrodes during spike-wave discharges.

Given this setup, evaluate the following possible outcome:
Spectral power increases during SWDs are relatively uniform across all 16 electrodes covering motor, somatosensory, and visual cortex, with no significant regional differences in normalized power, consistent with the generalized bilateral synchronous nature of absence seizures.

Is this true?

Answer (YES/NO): NO